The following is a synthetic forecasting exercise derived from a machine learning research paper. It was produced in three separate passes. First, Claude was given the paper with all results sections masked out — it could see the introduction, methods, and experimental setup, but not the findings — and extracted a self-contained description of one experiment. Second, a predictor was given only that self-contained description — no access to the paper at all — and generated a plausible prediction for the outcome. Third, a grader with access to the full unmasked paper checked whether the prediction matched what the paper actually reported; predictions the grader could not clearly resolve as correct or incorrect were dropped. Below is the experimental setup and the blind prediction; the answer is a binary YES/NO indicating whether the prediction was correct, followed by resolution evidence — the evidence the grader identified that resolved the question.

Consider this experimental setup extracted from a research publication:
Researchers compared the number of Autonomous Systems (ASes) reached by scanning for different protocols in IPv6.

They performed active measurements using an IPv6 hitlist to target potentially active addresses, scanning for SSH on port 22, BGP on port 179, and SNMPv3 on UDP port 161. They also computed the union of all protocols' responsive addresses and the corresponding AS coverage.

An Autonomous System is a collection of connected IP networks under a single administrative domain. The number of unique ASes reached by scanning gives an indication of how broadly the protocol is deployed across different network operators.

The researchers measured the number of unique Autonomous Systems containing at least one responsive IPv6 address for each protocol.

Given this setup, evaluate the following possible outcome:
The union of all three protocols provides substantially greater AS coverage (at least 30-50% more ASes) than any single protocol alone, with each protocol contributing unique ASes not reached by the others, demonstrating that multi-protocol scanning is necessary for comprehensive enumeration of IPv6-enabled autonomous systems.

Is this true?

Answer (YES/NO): YES